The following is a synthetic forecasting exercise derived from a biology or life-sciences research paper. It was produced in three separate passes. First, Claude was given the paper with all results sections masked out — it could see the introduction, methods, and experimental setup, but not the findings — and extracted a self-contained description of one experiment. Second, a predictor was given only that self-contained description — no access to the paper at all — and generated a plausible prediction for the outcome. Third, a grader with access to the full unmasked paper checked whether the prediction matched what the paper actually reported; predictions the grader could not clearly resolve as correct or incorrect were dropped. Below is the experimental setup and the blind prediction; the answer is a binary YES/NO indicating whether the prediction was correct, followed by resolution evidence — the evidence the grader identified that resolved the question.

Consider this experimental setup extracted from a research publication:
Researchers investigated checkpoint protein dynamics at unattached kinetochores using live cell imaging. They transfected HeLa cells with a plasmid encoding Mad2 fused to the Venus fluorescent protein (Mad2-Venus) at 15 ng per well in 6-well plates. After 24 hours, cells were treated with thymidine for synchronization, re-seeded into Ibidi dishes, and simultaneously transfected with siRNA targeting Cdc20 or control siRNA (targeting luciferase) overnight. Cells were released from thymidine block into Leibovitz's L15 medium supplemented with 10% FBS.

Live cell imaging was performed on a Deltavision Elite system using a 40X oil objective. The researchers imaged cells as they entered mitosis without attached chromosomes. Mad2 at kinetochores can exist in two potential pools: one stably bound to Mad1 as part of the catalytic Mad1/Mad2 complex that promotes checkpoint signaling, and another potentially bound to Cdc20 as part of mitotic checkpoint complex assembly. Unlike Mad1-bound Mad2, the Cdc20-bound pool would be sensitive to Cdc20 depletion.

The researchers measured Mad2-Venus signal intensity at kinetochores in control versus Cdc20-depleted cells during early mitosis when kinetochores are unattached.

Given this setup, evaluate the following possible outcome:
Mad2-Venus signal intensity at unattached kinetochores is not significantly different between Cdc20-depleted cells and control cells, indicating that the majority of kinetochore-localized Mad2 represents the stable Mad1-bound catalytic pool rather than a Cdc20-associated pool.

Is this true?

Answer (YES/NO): NO